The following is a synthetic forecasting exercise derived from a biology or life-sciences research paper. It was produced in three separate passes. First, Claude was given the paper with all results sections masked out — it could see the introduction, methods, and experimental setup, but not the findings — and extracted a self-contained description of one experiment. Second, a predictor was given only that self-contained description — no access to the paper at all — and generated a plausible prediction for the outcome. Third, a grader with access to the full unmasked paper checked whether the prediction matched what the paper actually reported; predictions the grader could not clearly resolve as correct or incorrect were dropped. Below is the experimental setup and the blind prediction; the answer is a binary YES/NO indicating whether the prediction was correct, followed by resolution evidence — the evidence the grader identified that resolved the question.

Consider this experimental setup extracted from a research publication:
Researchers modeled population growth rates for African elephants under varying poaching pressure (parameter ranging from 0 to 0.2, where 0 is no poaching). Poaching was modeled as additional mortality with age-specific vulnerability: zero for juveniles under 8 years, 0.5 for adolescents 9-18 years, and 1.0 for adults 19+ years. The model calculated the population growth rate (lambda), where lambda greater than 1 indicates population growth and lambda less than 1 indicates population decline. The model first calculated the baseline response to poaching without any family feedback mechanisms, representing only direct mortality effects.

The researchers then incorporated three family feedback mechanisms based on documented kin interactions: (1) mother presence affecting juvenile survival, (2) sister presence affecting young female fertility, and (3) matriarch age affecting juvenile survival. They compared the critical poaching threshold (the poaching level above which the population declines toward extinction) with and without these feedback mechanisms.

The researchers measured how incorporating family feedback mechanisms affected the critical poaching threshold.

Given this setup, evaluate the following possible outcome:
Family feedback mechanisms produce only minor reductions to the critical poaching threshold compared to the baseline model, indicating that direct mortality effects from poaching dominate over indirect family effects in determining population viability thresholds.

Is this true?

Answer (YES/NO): NO